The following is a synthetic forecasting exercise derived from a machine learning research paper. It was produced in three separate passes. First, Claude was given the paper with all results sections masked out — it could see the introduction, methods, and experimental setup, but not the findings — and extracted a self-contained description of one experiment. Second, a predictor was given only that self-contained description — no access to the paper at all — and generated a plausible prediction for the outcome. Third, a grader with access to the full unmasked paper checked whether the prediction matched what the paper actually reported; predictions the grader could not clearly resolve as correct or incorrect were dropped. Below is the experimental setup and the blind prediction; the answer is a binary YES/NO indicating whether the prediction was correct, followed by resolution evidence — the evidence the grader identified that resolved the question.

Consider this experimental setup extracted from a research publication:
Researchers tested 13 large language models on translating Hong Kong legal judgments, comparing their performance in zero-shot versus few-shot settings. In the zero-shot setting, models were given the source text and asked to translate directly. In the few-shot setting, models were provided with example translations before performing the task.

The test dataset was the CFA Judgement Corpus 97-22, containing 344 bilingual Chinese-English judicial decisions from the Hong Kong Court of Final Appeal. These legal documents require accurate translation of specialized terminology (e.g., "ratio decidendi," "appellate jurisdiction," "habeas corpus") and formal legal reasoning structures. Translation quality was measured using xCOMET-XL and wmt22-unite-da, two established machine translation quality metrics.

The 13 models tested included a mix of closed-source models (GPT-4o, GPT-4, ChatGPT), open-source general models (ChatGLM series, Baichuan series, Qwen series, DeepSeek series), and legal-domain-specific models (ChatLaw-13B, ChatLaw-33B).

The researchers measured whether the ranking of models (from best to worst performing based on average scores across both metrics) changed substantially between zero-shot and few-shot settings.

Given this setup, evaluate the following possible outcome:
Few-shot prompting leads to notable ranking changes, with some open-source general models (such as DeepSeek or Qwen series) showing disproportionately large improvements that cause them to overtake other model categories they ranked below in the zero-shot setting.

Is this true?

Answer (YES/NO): NO